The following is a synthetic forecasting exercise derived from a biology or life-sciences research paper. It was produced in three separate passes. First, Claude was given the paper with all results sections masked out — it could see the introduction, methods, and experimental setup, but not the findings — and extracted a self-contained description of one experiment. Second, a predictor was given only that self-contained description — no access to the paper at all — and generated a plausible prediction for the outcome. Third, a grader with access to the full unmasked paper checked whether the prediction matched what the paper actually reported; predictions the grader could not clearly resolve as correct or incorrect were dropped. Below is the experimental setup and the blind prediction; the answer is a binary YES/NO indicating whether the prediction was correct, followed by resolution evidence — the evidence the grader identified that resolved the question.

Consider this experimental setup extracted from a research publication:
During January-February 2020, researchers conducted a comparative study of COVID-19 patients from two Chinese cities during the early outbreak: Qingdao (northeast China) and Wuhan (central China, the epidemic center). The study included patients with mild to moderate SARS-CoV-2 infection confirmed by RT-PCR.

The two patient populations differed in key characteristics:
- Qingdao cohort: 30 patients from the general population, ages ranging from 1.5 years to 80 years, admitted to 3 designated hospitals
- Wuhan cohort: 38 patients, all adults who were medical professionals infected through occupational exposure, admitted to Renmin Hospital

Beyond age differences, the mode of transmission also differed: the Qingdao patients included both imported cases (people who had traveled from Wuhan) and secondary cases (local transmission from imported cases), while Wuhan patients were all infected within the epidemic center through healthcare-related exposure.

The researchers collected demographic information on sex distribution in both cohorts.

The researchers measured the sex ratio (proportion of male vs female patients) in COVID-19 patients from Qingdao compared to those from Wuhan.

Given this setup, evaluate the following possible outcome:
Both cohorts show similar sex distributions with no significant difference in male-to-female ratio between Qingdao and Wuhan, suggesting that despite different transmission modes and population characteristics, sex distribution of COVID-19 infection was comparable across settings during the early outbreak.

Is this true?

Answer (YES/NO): YES